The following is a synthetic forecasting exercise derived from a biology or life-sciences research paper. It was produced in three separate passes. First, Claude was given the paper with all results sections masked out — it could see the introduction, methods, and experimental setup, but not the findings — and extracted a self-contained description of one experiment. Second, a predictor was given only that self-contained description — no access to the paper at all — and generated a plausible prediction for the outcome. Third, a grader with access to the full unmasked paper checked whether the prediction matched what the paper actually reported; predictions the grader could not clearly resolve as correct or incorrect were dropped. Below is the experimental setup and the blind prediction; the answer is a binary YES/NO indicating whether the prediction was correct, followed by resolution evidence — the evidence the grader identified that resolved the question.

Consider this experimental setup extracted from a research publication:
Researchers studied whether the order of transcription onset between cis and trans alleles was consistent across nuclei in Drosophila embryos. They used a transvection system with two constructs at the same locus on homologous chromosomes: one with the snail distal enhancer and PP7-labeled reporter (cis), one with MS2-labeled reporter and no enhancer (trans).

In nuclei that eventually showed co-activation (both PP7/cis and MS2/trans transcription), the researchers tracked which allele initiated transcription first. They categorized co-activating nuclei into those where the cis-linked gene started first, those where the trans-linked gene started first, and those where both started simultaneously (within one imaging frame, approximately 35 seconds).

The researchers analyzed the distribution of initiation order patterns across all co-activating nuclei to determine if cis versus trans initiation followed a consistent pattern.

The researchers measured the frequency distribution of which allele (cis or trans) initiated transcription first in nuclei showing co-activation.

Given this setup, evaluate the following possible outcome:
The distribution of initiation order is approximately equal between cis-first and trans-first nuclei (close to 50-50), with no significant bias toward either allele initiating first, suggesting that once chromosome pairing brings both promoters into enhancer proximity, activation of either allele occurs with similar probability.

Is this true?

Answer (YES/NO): NO